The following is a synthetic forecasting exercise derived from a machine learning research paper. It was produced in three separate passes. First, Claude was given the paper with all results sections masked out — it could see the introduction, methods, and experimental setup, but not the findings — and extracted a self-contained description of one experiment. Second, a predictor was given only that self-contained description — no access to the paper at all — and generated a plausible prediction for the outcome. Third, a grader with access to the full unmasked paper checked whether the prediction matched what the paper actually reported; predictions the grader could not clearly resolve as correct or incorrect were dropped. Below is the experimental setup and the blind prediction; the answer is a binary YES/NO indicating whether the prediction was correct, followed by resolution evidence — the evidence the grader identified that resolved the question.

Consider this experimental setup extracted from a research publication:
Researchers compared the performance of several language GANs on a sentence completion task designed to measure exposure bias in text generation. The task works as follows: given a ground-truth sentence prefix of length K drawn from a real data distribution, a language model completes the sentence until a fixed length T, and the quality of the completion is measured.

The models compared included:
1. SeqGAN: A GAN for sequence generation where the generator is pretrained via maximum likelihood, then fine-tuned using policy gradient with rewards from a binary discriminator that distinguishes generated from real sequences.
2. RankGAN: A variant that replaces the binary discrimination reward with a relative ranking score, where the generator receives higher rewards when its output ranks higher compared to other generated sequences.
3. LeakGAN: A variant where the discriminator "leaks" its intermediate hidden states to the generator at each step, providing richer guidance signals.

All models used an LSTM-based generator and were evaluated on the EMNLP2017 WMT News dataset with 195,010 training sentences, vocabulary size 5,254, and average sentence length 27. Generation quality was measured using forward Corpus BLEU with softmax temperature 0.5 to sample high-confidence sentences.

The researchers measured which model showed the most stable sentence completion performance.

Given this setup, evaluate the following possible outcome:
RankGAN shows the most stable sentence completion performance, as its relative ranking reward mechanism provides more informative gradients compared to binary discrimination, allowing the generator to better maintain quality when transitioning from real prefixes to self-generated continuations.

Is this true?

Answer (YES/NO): NO